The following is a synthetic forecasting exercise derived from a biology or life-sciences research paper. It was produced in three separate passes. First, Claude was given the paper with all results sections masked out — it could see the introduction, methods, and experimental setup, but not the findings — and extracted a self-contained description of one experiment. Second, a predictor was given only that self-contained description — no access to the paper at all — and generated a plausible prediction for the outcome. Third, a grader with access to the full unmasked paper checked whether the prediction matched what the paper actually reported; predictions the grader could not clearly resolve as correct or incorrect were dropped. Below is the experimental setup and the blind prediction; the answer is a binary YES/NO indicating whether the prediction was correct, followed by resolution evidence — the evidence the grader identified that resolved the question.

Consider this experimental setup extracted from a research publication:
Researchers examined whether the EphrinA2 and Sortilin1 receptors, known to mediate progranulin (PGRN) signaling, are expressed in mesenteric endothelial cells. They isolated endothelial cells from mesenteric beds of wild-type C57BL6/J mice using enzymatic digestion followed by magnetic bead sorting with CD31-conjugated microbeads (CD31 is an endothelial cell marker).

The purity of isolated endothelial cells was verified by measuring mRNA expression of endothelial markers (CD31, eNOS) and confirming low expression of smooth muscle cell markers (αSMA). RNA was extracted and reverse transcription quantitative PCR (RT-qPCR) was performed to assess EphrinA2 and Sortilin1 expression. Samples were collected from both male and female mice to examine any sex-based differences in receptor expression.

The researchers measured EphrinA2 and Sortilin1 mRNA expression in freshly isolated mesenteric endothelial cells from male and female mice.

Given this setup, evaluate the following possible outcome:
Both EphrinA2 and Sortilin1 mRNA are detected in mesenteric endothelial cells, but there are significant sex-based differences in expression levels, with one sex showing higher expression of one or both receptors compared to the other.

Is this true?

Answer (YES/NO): NO